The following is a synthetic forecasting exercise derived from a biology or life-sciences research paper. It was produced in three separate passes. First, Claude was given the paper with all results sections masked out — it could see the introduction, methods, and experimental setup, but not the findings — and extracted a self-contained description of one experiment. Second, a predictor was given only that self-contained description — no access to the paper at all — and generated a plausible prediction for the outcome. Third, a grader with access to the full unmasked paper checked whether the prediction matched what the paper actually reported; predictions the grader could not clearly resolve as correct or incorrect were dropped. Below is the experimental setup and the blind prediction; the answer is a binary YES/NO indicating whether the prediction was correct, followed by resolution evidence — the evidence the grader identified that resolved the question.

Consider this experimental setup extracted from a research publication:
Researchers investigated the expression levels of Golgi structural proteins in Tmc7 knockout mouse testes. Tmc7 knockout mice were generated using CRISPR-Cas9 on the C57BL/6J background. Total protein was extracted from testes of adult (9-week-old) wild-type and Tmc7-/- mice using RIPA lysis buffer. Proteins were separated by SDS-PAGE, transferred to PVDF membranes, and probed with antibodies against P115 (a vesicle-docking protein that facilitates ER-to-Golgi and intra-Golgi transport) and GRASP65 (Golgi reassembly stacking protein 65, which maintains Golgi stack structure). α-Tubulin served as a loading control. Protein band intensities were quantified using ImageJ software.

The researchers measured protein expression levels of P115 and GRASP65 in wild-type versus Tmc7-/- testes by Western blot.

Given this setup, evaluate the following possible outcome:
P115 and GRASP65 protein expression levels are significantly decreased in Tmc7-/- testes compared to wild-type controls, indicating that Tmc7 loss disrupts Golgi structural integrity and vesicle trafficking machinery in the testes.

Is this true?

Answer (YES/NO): YES